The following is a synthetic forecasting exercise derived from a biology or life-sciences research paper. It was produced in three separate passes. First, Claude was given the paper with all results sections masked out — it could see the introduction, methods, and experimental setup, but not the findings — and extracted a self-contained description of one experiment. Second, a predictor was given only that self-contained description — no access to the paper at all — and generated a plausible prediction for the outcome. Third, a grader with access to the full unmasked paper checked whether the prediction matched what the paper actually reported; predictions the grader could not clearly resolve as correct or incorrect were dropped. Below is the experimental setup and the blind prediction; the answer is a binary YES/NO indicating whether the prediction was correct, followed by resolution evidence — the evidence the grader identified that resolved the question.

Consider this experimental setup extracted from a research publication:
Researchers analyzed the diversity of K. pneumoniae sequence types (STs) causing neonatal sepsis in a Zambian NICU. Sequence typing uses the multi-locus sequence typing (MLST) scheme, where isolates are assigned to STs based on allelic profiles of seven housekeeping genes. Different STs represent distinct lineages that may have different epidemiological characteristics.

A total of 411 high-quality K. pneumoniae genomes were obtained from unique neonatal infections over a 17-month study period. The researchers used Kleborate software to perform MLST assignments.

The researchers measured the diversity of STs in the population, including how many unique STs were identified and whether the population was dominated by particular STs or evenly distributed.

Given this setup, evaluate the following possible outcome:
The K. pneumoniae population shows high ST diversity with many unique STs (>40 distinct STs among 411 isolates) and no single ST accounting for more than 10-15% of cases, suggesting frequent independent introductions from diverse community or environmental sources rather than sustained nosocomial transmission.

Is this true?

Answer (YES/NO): NO